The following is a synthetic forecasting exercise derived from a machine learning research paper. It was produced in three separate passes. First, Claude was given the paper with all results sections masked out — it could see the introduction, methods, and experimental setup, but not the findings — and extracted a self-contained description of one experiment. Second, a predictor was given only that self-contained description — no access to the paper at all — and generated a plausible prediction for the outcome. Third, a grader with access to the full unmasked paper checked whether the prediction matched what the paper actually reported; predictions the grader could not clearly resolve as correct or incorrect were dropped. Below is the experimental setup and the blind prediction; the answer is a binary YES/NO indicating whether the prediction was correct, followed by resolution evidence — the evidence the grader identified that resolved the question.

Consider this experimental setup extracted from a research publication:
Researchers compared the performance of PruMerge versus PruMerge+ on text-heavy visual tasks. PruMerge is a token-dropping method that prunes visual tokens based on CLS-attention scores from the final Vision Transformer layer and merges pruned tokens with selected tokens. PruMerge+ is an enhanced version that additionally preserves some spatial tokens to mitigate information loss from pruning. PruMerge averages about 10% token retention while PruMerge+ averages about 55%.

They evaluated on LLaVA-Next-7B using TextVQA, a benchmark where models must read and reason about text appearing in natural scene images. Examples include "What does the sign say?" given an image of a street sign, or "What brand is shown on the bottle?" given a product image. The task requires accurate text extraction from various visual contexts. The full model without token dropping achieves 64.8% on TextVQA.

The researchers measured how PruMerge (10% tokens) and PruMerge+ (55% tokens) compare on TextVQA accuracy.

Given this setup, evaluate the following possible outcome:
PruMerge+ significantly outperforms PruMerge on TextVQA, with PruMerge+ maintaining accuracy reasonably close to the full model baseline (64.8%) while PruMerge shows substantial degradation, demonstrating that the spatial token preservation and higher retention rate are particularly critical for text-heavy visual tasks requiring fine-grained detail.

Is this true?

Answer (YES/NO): NO